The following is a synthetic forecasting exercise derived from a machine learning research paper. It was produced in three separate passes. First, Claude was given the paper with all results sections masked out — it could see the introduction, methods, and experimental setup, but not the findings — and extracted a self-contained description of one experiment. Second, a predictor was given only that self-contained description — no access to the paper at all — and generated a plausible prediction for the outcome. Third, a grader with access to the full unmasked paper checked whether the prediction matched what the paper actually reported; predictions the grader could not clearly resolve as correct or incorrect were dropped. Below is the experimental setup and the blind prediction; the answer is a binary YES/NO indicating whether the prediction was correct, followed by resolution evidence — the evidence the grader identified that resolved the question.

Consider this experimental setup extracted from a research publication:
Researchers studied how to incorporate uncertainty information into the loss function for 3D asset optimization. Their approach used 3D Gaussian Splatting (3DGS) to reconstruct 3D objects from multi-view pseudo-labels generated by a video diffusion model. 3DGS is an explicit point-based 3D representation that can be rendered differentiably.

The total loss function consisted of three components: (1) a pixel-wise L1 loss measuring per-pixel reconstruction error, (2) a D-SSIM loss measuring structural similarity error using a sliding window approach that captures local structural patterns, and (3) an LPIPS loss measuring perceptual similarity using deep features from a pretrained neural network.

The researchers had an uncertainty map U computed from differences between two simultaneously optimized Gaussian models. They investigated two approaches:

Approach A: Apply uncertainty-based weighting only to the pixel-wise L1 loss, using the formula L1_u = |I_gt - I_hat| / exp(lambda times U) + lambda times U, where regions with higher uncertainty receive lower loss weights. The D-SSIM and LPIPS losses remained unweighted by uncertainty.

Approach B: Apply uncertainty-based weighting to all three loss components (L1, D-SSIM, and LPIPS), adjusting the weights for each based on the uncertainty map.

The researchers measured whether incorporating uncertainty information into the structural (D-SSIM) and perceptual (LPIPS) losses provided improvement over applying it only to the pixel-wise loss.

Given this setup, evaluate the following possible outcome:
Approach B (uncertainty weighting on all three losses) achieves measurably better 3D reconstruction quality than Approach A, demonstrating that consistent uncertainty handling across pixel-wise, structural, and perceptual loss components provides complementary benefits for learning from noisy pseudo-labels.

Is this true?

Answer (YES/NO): NO